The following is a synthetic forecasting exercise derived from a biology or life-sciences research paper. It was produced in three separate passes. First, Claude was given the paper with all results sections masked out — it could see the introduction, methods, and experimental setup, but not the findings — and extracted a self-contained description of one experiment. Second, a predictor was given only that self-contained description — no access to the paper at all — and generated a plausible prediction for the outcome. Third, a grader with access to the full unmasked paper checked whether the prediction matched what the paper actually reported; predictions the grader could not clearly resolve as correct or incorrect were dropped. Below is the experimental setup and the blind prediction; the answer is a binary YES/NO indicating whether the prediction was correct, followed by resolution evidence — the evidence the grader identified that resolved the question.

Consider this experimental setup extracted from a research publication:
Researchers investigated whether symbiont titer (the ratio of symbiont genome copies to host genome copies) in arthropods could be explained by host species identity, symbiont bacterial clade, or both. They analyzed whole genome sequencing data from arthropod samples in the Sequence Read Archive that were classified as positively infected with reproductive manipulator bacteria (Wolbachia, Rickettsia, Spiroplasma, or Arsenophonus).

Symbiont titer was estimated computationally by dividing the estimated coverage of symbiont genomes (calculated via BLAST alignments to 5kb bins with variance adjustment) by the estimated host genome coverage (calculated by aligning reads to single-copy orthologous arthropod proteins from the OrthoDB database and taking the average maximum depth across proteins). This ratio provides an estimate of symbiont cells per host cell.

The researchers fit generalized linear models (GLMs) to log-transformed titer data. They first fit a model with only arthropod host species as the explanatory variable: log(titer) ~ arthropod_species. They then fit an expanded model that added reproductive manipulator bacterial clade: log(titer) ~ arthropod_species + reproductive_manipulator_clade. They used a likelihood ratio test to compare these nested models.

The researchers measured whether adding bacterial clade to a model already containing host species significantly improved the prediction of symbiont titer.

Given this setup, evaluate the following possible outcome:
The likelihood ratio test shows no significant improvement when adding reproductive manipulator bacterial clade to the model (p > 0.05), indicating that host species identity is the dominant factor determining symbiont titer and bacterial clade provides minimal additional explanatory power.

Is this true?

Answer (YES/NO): NO